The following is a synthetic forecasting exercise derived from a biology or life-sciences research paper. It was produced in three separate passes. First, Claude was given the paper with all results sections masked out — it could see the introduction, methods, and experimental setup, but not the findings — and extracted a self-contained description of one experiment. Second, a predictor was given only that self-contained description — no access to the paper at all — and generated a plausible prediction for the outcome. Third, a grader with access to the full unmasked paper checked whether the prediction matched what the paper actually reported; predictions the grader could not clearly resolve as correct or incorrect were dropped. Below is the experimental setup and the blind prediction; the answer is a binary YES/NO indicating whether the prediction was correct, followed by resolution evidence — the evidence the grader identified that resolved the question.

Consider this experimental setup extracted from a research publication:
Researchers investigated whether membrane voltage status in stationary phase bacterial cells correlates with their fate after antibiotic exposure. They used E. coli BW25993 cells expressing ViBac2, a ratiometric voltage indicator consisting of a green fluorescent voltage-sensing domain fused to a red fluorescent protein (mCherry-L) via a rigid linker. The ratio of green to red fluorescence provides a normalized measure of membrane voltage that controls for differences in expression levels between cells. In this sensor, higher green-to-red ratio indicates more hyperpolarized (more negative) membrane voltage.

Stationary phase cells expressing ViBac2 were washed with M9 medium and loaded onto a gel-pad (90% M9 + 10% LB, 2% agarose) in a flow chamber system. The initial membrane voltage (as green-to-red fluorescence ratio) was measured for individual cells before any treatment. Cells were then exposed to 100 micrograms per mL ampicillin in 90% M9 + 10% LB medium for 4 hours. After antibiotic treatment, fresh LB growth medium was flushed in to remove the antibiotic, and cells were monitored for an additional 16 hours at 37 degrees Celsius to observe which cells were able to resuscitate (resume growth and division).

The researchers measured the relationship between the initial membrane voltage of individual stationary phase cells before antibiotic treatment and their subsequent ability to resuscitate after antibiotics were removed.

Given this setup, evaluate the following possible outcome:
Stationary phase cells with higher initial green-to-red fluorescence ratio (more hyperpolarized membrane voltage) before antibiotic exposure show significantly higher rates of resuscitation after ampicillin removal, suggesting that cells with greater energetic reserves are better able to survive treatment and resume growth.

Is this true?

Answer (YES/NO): NO